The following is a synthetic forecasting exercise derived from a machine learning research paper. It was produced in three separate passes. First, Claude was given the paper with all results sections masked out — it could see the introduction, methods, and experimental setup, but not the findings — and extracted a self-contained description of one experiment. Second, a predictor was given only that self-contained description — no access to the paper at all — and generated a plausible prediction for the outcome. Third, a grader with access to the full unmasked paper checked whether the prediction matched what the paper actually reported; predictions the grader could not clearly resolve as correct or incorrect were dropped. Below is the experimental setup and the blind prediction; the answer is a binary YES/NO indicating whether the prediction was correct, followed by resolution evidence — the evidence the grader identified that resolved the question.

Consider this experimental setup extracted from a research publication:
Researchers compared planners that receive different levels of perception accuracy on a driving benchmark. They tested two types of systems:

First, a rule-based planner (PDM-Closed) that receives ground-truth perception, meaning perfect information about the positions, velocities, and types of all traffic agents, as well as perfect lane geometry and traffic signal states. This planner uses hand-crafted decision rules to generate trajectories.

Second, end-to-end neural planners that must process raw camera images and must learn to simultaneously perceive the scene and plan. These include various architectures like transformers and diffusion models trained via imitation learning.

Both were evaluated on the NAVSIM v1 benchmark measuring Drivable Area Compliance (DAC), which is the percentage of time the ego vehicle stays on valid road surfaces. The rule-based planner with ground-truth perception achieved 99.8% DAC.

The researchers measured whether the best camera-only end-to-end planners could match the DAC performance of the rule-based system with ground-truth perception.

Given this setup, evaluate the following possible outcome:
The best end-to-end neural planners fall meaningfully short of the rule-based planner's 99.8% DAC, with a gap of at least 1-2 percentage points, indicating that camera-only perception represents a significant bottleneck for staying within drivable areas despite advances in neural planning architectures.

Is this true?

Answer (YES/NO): NO